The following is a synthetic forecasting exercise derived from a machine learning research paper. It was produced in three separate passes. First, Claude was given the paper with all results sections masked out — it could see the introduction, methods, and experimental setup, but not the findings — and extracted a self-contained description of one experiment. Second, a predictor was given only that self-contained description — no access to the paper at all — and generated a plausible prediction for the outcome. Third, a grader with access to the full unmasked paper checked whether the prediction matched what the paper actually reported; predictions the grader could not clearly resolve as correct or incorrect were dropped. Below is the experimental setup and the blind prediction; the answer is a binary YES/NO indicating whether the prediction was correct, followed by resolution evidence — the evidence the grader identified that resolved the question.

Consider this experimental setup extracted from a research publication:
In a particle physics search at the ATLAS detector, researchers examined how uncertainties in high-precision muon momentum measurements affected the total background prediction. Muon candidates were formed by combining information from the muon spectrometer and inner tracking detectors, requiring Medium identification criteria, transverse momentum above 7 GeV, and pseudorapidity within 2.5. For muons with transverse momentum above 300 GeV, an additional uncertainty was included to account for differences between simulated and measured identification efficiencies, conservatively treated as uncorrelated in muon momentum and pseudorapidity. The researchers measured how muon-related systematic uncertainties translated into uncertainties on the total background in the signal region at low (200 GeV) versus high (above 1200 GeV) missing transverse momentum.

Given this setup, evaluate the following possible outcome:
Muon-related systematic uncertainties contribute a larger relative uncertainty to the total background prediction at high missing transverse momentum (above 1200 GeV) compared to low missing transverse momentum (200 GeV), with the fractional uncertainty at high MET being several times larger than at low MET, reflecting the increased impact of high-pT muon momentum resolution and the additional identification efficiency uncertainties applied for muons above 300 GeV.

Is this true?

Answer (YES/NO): YES